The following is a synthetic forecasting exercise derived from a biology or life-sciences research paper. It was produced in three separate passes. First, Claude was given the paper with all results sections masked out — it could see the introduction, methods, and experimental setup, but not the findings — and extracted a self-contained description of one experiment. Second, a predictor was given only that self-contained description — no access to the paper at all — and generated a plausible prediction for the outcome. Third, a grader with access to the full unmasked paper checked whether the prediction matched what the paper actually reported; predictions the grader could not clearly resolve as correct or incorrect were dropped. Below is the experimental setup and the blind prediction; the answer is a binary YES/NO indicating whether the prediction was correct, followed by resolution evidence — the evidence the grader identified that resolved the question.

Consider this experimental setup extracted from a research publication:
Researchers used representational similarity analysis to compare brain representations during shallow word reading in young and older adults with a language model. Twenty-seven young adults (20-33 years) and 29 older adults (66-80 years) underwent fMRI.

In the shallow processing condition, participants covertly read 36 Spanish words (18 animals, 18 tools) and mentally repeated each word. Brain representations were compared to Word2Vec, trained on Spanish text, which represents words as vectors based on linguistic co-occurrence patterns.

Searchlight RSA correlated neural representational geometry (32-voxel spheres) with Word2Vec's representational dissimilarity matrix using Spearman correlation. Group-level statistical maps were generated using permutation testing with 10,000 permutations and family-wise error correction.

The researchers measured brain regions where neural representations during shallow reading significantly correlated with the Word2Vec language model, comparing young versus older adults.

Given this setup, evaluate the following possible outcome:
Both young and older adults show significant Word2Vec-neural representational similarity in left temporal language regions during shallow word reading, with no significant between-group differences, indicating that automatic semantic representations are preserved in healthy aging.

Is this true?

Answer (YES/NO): NO